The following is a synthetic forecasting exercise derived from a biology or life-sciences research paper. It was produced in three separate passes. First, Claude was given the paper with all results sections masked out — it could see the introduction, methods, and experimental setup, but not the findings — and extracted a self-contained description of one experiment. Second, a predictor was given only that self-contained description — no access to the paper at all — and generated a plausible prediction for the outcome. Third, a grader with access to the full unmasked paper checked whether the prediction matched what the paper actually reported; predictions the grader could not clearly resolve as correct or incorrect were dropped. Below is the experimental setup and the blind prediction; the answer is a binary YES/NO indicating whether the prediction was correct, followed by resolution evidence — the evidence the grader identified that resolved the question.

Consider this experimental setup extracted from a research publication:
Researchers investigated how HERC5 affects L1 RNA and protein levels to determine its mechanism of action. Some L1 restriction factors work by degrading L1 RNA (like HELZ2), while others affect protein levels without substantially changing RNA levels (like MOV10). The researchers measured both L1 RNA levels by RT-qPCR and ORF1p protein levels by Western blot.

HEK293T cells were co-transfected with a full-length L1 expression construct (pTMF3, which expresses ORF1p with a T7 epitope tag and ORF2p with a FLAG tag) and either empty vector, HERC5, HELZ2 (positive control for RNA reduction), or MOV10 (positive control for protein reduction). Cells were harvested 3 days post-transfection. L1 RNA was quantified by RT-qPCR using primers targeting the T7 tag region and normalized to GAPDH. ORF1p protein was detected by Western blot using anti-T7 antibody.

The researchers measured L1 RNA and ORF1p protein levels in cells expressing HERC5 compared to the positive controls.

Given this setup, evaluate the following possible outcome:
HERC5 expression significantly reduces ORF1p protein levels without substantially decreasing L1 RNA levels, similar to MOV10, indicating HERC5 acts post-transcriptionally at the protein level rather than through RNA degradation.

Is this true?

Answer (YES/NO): YES